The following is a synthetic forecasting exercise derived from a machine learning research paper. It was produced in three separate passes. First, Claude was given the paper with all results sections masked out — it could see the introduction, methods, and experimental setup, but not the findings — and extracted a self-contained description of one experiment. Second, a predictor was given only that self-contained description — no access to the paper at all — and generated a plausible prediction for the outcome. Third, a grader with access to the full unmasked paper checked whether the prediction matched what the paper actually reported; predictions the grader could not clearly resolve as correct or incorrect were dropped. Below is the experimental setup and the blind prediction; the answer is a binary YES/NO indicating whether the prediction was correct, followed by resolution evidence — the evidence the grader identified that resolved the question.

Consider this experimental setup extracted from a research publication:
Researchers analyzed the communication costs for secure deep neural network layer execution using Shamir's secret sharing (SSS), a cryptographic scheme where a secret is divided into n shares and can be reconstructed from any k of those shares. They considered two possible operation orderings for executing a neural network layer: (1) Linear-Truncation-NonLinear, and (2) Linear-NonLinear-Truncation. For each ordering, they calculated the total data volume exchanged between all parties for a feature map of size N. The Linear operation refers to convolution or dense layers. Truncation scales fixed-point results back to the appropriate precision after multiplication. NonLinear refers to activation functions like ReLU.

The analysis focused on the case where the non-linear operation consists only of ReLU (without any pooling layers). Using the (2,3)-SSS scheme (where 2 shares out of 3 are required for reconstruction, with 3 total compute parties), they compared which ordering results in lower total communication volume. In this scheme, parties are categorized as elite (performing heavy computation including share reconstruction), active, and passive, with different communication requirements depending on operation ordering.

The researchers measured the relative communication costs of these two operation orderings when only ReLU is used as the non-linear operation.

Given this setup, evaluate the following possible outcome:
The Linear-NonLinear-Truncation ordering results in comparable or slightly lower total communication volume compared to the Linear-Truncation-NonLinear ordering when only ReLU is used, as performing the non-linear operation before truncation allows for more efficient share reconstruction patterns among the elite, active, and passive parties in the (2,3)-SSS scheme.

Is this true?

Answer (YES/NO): NO